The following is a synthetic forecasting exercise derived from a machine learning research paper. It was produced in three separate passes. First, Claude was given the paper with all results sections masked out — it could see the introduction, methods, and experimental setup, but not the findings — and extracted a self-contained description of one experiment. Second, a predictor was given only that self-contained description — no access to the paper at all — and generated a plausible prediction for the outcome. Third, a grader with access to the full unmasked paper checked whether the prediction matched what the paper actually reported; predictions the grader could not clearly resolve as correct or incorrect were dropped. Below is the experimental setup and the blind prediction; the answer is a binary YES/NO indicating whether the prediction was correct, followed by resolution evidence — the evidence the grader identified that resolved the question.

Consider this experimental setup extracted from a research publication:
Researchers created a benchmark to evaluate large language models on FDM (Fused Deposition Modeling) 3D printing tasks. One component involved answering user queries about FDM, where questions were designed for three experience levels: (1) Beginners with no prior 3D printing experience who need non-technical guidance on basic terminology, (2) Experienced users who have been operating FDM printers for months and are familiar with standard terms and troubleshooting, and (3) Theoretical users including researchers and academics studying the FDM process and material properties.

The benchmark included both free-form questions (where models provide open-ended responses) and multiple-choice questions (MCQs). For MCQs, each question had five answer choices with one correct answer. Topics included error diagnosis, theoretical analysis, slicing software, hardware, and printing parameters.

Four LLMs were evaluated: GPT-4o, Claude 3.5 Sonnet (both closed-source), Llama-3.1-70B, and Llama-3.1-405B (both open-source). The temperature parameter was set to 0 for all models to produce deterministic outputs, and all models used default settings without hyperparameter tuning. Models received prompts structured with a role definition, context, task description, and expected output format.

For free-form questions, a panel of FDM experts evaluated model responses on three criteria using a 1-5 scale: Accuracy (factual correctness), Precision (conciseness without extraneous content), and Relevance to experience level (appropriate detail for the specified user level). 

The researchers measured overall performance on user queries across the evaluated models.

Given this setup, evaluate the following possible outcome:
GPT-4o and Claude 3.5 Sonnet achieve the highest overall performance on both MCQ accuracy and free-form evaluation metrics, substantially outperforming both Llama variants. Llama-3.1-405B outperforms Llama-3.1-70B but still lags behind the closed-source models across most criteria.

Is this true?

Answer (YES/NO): NO